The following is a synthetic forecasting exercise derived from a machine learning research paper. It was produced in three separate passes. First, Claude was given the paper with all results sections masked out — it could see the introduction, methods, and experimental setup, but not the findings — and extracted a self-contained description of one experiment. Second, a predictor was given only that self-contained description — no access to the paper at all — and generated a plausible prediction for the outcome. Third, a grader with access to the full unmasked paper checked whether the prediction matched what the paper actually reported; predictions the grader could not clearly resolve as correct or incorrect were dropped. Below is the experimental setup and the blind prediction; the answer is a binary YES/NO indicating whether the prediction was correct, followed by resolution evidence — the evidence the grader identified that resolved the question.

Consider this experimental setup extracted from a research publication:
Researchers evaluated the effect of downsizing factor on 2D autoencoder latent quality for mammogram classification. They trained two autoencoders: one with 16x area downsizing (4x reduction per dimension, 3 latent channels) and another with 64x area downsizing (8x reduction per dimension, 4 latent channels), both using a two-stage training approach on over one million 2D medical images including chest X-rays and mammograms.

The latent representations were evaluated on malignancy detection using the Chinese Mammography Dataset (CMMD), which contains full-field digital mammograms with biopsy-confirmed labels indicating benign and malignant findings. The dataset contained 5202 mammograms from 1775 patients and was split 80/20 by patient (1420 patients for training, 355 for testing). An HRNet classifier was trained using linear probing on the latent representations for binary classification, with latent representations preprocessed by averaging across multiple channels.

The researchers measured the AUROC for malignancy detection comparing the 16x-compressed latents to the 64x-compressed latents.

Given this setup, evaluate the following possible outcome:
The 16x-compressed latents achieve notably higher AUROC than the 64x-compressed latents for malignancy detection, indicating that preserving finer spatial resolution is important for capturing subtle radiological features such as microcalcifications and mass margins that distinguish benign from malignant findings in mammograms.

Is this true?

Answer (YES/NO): YES